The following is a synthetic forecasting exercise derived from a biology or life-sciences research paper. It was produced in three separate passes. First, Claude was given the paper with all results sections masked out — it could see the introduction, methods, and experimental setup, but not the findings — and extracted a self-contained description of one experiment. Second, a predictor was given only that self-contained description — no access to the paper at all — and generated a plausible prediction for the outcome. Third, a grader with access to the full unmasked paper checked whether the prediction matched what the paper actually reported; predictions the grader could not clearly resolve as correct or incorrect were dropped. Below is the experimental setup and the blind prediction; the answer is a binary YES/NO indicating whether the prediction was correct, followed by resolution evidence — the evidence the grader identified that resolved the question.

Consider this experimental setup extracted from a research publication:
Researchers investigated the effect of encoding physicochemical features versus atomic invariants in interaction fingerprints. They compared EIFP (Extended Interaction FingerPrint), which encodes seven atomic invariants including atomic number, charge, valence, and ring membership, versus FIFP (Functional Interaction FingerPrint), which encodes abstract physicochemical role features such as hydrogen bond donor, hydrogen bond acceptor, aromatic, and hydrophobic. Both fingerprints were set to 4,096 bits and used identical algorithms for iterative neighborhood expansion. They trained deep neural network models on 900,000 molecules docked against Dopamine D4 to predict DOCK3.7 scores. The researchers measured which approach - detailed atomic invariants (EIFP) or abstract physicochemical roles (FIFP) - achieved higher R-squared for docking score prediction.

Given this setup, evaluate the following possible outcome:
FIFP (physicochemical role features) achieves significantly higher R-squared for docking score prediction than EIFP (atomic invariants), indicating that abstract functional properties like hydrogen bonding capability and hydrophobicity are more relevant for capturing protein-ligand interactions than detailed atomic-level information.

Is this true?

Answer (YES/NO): NO